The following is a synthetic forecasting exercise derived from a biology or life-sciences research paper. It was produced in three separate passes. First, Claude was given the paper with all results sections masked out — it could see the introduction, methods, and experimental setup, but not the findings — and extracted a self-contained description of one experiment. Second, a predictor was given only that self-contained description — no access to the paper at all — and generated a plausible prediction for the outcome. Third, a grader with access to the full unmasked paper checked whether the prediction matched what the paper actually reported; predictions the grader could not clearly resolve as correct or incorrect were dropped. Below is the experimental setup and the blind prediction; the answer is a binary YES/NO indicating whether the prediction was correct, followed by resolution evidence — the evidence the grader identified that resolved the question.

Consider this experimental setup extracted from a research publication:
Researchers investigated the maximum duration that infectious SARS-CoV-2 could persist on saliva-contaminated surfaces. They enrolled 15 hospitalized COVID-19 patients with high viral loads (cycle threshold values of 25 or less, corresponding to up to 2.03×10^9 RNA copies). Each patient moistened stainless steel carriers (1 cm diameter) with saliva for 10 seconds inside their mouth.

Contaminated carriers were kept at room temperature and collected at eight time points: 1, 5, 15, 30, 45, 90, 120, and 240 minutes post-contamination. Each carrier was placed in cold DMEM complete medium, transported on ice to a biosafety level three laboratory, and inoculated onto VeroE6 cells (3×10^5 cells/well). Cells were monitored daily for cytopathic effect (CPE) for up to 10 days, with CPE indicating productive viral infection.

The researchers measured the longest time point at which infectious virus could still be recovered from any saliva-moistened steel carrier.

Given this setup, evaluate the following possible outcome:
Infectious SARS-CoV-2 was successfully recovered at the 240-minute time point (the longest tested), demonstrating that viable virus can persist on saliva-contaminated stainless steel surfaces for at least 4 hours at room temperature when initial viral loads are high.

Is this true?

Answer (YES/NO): YES